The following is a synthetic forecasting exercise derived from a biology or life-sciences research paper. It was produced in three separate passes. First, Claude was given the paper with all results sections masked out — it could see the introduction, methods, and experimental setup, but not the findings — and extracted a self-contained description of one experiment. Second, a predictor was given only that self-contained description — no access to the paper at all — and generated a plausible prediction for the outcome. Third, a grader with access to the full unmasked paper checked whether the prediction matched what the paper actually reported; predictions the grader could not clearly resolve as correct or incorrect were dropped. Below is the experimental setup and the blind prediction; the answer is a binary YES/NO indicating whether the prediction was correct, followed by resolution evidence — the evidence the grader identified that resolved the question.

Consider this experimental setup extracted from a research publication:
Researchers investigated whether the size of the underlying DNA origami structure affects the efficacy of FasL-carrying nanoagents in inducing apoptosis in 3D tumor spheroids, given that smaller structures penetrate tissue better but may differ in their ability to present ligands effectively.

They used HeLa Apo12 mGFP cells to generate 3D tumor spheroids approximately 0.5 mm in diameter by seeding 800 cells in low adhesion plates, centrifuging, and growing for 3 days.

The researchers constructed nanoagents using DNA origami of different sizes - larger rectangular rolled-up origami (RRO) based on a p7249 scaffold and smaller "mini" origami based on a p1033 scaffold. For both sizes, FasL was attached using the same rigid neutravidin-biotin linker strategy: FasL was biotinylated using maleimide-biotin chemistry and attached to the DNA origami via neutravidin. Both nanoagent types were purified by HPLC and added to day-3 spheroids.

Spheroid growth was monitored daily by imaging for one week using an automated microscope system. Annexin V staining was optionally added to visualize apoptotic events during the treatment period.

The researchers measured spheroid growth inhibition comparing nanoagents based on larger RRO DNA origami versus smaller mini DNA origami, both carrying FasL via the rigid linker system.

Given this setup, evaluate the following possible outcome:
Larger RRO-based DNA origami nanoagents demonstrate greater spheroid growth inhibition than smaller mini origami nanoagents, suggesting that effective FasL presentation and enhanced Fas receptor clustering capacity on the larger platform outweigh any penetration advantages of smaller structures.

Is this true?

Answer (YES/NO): NO